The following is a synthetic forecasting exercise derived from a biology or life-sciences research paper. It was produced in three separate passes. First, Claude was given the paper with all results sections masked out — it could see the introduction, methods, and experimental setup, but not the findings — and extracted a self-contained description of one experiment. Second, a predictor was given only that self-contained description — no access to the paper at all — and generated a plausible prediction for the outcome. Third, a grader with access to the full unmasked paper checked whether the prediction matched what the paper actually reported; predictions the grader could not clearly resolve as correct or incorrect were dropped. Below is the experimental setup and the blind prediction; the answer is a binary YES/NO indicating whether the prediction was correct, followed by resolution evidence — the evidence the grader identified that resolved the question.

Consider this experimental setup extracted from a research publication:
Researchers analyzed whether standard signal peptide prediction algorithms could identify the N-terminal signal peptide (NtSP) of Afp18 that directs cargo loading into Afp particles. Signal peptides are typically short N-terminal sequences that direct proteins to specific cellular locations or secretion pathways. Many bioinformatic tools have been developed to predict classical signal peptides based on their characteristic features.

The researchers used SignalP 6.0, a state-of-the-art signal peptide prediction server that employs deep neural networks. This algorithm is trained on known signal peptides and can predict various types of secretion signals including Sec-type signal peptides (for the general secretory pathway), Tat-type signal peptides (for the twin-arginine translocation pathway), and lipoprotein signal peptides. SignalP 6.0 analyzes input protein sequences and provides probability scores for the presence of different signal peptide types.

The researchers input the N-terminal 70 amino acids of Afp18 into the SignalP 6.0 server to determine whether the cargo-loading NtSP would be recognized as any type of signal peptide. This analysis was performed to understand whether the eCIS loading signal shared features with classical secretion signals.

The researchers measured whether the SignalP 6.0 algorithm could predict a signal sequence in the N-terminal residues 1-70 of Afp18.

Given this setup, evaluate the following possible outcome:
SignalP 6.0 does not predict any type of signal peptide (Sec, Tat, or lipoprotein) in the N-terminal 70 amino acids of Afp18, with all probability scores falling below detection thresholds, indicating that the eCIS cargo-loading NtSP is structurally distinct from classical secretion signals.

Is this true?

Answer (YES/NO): YES